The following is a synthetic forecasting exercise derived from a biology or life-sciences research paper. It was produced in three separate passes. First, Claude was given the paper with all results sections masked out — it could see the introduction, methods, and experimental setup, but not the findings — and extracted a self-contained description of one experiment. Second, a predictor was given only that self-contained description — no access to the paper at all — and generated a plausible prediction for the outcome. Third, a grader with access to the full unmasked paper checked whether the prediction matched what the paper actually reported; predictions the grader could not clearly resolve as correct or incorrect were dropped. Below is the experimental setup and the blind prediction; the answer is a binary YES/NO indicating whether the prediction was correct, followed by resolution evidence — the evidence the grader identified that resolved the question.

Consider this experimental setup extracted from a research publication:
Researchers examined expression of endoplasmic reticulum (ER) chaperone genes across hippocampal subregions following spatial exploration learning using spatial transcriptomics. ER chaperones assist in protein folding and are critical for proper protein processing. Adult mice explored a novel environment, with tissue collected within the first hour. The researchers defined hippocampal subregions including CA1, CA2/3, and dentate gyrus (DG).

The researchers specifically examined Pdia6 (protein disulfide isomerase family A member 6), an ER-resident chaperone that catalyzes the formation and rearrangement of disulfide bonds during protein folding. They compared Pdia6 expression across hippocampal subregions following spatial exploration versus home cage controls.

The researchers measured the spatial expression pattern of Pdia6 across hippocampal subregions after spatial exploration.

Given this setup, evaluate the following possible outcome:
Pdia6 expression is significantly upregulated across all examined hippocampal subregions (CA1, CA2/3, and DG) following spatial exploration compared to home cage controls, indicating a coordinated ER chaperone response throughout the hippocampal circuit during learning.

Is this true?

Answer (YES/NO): NO